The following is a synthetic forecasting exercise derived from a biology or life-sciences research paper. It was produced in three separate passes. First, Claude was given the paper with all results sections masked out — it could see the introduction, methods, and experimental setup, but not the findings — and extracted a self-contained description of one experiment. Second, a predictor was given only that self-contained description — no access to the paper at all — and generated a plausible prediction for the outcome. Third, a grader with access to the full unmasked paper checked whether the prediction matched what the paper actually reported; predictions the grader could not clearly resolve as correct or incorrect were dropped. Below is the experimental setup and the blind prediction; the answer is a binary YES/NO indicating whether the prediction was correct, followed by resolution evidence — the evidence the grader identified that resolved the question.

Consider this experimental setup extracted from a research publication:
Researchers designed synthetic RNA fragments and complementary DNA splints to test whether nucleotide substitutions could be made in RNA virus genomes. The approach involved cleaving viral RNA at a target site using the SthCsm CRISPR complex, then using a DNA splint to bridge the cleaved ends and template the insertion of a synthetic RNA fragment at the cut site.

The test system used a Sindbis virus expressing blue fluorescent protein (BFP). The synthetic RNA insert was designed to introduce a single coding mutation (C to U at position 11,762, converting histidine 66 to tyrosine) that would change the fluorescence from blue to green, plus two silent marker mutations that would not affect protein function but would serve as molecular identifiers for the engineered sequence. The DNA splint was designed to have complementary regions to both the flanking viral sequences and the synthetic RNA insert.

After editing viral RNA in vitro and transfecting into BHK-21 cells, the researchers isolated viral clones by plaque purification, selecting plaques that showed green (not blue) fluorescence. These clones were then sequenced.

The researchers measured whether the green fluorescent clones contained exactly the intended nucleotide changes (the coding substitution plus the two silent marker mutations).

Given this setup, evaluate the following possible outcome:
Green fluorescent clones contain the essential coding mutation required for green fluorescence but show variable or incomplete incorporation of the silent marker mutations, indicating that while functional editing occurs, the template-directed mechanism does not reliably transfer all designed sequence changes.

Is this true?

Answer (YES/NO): NO